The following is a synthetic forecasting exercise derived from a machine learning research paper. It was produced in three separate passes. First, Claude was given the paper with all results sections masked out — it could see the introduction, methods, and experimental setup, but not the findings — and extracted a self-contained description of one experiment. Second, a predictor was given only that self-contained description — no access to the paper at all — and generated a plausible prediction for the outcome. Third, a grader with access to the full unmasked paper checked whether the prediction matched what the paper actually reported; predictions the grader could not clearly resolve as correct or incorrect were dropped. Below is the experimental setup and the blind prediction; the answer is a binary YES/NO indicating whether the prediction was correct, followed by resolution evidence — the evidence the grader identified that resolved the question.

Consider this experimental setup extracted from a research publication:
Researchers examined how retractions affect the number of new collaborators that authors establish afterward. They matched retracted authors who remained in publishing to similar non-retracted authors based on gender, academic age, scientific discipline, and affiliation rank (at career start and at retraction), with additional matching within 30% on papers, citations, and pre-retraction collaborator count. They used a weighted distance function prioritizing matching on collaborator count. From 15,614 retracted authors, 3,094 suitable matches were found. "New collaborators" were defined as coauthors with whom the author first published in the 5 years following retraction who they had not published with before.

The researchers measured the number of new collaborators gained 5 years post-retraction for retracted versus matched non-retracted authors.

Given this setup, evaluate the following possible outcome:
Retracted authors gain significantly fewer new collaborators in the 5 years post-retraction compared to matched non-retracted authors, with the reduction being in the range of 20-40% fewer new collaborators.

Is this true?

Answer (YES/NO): NO